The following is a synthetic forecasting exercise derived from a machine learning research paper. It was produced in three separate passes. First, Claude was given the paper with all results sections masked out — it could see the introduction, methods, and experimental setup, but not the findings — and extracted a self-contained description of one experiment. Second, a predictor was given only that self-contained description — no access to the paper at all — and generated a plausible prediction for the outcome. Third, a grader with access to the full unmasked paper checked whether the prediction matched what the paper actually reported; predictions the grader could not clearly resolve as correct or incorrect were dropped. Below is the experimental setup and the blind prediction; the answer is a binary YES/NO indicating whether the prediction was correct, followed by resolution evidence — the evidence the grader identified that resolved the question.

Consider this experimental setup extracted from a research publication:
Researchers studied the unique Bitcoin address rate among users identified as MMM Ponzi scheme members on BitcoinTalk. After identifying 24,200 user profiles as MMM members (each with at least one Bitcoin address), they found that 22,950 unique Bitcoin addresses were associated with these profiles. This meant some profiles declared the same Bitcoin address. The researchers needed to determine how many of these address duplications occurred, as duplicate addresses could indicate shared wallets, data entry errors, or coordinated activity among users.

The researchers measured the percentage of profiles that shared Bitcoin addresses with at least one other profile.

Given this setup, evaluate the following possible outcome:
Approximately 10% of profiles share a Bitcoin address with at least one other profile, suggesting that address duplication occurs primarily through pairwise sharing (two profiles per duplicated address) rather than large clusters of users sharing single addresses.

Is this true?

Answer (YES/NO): YES